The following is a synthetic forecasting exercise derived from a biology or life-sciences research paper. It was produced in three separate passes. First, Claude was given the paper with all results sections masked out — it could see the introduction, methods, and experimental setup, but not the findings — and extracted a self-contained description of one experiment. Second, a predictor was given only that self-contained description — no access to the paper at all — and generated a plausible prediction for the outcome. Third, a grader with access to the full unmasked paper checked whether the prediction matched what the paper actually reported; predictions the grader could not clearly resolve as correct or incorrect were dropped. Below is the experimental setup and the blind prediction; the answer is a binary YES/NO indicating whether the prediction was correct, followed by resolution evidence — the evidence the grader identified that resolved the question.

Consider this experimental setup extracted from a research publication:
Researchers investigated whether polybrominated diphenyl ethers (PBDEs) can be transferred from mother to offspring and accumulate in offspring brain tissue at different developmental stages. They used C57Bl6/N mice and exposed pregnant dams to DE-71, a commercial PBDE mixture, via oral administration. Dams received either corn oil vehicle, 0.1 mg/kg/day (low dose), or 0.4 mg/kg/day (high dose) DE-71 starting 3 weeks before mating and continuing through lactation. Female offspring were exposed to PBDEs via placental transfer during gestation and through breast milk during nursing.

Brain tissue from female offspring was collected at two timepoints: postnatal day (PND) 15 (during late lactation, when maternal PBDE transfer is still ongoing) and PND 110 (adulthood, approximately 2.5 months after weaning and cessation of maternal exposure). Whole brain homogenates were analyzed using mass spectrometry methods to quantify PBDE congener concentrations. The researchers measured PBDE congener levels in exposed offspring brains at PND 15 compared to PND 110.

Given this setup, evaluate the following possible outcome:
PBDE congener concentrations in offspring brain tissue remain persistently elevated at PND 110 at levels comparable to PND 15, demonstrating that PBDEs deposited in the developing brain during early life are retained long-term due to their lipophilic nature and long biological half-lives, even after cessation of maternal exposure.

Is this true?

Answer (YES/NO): NO